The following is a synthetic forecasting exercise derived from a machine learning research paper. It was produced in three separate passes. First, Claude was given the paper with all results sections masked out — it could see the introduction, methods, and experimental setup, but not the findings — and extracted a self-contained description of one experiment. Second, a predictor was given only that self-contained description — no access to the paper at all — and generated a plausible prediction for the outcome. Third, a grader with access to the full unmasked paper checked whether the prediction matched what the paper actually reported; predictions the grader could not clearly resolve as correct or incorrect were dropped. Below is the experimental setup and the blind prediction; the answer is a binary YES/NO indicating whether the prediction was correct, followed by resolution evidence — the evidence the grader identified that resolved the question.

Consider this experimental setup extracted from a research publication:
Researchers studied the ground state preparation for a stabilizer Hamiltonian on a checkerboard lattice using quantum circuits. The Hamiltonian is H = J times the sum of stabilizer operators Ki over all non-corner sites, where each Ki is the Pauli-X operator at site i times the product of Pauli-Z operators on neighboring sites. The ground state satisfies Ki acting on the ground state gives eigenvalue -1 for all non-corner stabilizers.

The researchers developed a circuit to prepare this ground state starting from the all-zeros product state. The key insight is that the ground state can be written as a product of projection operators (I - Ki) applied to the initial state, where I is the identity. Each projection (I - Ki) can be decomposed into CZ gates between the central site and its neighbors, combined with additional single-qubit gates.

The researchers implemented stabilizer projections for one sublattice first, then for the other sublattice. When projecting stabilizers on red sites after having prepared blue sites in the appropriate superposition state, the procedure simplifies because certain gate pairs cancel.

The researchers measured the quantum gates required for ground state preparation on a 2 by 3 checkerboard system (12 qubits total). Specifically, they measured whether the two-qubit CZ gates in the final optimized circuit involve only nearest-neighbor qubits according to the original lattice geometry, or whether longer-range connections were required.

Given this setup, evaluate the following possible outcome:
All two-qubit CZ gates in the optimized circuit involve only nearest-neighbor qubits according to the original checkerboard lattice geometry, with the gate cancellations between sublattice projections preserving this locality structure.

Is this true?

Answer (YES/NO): YES